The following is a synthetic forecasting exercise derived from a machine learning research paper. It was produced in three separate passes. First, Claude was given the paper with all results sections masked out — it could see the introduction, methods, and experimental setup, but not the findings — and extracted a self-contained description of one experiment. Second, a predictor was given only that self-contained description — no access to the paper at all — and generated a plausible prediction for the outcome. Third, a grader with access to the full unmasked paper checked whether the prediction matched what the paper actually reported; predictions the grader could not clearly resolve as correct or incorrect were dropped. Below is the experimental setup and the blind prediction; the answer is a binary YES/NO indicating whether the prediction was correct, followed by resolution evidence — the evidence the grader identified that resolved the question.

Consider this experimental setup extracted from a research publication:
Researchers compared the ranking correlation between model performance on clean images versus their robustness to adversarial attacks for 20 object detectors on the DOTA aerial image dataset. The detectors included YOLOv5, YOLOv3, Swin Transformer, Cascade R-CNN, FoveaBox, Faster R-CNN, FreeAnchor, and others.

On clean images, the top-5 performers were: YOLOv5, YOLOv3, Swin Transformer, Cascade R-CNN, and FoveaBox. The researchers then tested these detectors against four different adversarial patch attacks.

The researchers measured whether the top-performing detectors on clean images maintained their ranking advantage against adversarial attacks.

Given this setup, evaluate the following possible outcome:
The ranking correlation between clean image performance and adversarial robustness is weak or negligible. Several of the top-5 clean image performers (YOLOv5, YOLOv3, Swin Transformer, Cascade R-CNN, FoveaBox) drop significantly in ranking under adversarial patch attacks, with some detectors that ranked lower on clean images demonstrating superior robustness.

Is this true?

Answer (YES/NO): YES